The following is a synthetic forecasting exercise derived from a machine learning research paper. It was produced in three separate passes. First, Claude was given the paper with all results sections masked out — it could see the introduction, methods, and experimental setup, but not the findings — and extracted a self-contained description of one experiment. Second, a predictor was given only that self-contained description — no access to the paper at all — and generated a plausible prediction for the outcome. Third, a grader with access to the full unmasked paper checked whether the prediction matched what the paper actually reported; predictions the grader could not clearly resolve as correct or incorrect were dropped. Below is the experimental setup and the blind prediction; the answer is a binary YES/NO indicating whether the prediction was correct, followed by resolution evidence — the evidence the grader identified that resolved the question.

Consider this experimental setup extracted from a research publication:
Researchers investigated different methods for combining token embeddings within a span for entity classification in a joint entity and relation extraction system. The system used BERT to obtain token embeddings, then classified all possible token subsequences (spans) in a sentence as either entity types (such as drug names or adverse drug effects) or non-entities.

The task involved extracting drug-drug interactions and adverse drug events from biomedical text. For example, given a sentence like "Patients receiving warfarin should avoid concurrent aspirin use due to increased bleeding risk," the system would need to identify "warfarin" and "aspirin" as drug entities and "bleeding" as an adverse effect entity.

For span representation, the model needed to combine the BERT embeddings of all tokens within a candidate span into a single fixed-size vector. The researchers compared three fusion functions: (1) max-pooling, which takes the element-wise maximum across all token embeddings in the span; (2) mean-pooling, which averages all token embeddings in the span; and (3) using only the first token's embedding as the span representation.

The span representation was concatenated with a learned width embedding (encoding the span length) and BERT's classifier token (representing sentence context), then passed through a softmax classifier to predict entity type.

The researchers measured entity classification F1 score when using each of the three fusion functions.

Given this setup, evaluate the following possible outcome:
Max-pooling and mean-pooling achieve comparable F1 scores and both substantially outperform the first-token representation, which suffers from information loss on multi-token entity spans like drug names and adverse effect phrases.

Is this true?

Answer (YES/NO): NO